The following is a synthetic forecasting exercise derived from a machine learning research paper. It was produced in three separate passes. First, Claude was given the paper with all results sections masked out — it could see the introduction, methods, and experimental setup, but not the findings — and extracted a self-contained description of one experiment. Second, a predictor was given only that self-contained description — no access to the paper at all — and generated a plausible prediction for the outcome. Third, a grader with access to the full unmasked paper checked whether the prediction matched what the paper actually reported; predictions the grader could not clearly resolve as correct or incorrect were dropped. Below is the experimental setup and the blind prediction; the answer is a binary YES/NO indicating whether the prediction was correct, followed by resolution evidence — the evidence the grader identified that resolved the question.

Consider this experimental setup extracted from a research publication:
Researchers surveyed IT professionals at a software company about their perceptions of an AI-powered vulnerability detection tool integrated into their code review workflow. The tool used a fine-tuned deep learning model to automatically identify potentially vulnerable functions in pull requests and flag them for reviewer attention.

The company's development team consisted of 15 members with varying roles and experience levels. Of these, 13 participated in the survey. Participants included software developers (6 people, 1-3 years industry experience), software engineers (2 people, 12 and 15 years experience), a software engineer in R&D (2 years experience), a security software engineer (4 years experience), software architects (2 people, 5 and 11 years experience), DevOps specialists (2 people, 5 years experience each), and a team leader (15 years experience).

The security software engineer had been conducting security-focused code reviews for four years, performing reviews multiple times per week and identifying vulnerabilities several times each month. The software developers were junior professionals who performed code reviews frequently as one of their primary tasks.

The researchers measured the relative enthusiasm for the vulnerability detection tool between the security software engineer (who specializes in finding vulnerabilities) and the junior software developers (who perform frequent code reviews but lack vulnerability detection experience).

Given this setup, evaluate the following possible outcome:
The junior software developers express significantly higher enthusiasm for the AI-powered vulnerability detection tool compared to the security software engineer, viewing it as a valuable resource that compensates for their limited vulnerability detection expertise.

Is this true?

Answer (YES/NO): NO